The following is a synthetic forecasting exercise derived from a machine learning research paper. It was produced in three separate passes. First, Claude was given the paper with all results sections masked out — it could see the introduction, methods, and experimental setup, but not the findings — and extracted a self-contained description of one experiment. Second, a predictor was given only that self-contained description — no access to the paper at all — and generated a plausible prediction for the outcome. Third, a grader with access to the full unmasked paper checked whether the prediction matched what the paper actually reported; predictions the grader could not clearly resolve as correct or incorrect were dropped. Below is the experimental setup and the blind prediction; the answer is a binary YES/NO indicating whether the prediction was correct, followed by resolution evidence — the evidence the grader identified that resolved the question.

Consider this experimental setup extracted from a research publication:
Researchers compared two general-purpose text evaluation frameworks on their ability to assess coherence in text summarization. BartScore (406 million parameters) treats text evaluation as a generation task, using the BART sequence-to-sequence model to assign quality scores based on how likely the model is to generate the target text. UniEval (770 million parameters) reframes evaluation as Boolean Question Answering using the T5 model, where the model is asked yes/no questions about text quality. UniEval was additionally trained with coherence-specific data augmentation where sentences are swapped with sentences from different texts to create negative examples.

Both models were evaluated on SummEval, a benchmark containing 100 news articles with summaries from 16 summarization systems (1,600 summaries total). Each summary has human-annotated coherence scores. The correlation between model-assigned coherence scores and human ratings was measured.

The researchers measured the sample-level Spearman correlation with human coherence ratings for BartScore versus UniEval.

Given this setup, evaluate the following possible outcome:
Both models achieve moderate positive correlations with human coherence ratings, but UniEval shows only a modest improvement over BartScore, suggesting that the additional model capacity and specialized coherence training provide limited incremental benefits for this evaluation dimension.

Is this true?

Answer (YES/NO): NO